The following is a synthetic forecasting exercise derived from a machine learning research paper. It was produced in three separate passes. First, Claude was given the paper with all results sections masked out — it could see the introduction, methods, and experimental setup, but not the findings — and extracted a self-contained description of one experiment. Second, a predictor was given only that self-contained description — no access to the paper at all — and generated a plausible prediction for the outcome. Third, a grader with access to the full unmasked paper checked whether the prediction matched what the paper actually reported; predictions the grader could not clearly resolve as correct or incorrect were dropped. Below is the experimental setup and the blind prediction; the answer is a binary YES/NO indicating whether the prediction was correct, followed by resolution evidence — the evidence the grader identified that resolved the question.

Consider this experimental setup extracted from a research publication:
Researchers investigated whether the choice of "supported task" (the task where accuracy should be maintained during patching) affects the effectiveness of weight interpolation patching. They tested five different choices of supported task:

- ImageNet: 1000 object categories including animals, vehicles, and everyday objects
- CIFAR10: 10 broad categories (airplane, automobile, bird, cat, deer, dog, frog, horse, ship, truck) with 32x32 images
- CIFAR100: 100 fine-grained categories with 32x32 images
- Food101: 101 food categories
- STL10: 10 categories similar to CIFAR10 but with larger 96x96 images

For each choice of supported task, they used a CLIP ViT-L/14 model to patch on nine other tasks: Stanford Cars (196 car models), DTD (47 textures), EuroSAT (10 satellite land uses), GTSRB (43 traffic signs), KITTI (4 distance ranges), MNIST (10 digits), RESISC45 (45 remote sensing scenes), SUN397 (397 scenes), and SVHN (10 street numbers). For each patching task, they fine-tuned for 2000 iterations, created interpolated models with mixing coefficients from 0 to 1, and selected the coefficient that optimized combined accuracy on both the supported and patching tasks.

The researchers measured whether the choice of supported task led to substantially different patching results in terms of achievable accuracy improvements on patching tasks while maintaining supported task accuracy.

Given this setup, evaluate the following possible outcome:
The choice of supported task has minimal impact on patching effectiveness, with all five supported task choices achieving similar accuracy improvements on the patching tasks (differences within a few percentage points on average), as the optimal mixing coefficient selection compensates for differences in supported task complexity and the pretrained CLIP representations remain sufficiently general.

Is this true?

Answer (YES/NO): YES